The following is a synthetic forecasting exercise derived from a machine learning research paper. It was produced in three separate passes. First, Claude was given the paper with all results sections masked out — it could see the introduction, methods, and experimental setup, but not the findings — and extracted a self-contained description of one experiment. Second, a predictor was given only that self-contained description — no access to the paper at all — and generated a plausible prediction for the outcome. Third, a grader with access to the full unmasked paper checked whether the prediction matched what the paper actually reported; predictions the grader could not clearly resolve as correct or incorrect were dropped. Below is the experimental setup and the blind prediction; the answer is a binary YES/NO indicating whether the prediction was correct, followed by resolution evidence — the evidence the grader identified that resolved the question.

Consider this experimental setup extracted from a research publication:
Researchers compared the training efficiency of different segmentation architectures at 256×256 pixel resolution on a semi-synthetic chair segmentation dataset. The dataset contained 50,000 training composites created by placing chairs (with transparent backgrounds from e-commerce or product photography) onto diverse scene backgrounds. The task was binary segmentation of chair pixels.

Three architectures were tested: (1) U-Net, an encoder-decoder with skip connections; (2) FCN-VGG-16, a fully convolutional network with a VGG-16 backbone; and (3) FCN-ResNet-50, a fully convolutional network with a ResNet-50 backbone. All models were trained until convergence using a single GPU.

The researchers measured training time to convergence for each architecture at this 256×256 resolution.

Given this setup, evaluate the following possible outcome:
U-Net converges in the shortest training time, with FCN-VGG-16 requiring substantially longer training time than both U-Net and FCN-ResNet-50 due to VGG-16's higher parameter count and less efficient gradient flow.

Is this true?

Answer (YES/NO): NO